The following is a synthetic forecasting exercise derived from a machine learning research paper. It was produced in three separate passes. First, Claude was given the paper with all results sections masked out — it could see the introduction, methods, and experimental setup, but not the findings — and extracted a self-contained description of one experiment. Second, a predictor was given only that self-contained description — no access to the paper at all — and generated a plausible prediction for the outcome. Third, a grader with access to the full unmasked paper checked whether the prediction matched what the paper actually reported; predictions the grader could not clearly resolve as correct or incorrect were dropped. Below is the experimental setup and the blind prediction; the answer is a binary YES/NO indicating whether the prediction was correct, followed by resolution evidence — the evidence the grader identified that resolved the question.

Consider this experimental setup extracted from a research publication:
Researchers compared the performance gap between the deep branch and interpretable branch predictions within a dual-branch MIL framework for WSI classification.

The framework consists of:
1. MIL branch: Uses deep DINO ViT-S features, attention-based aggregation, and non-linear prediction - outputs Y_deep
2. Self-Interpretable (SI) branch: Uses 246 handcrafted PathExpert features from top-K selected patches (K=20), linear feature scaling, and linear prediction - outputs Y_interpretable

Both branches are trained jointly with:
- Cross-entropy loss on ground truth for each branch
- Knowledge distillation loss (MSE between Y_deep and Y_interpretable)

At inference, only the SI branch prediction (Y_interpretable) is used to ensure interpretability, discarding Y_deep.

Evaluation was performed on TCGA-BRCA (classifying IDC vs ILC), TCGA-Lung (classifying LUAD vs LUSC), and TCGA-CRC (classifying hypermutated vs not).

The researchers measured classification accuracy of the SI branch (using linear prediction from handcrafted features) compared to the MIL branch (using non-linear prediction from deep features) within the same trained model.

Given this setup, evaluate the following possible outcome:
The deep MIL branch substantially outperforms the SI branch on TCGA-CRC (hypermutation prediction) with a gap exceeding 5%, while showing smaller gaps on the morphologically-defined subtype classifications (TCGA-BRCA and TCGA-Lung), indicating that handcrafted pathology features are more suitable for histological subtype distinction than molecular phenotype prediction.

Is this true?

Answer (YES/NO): NO